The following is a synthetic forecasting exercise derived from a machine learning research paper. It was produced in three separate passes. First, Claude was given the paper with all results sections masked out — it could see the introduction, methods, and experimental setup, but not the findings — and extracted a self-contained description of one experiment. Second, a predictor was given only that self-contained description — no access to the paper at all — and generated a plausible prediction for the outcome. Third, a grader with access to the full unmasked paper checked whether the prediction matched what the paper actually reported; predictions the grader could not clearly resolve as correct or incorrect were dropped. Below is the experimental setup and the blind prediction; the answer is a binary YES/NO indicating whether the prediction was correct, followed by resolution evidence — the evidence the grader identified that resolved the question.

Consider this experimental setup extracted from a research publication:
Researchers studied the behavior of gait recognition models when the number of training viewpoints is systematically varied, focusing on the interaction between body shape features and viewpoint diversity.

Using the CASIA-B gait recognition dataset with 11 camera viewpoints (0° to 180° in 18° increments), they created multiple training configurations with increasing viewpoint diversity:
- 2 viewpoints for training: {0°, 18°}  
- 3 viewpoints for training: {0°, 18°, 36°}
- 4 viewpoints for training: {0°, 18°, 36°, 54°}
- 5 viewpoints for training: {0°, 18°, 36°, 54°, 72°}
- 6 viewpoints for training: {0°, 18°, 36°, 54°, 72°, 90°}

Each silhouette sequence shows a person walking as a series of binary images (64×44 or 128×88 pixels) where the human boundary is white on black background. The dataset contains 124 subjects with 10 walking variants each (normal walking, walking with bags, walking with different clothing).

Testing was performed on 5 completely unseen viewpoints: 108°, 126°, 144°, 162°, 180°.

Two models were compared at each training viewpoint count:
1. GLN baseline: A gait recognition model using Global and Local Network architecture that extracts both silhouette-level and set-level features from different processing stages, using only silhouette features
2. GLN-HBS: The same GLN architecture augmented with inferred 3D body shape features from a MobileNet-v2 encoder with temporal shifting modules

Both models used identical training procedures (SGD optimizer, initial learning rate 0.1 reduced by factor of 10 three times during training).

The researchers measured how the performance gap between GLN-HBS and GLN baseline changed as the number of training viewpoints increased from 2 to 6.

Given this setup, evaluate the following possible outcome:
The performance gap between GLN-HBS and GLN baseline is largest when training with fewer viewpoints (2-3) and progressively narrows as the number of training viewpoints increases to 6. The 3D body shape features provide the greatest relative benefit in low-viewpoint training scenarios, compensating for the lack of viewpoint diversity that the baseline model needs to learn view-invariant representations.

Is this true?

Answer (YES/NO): NO